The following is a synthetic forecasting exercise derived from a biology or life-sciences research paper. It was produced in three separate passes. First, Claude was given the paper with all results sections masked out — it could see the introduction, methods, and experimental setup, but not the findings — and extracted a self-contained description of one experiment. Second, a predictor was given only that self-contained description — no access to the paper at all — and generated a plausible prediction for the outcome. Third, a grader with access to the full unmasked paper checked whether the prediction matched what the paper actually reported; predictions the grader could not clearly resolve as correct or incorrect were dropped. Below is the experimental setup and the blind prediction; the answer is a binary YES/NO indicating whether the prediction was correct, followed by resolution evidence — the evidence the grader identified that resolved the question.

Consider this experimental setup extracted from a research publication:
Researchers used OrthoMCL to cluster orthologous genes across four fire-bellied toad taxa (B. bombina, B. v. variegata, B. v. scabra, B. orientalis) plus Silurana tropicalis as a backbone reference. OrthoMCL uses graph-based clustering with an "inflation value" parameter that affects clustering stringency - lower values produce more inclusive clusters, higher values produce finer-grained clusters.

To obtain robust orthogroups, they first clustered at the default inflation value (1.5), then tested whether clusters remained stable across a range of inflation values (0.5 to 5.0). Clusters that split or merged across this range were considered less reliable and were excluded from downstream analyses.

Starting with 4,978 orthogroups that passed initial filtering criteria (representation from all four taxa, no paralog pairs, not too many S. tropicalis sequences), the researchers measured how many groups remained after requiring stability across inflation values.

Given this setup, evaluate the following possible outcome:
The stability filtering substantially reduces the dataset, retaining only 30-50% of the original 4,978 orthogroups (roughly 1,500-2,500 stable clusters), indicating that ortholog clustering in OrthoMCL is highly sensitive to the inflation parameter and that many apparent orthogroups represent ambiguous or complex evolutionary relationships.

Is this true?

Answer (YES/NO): NO